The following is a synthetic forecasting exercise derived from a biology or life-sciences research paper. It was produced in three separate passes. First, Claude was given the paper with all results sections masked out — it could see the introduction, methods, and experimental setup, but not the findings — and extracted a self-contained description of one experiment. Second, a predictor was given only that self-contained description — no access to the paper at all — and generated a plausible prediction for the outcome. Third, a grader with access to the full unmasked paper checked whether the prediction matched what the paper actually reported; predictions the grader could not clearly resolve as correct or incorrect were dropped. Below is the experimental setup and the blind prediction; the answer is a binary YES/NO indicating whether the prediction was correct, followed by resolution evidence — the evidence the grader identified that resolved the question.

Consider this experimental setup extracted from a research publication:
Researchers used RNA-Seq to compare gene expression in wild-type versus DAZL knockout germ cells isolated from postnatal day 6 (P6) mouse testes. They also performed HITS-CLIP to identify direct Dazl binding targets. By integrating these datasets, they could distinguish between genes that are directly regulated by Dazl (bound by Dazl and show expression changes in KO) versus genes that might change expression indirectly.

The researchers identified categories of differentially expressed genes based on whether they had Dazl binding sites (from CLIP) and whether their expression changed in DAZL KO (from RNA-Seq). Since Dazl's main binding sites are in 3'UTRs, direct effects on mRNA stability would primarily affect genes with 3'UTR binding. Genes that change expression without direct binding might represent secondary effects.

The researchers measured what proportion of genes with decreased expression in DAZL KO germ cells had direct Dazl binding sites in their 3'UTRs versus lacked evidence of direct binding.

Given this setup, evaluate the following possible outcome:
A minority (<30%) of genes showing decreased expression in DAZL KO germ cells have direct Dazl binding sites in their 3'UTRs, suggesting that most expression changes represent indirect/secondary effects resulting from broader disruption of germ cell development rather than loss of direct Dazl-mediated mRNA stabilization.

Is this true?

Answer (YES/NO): NO